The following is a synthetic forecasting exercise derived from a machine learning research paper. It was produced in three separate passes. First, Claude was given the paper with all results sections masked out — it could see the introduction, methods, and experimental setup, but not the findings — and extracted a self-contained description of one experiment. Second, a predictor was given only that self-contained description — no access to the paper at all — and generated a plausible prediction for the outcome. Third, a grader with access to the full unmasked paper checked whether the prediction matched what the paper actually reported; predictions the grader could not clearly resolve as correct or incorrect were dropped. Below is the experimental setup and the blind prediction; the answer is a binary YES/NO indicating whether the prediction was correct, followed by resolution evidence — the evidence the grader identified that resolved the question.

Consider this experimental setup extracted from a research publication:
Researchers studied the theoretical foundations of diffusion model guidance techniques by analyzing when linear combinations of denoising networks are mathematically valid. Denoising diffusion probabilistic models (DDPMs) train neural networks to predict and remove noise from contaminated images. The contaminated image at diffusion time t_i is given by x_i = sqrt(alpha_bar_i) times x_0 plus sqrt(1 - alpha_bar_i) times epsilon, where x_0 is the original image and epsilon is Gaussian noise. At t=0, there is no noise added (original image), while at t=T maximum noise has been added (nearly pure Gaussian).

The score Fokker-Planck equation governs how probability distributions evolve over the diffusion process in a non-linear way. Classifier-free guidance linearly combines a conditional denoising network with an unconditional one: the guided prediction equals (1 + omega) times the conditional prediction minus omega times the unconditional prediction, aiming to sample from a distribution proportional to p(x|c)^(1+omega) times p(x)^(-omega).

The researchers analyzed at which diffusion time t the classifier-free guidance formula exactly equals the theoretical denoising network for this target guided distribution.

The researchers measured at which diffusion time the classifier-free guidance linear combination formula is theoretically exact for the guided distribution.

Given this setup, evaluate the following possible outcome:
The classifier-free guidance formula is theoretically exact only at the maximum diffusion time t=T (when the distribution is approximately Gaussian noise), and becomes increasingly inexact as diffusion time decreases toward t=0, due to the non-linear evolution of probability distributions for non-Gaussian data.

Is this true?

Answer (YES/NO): NO